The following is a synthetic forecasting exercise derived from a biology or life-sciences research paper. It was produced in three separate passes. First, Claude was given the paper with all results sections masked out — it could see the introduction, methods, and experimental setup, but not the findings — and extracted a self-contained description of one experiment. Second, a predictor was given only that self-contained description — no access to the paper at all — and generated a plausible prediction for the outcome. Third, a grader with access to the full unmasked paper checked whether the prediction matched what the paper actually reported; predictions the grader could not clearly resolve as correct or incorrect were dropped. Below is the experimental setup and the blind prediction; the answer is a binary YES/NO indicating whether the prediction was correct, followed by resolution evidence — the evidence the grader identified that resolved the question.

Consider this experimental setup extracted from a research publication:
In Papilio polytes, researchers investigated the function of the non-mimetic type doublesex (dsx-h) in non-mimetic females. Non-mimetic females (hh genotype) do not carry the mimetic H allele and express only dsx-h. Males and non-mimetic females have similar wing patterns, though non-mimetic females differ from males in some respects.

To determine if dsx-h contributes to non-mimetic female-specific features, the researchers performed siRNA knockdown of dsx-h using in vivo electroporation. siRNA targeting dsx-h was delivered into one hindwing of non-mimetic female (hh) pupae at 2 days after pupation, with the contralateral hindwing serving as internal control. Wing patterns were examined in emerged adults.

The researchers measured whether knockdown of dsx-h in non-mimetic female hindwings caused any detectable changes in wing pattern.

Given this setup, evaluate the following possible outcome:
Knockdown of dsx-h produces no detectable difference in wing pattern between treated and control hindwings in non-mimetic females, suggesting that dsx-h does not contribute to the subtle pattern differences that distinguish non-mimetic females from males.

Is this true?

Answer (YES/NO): NO